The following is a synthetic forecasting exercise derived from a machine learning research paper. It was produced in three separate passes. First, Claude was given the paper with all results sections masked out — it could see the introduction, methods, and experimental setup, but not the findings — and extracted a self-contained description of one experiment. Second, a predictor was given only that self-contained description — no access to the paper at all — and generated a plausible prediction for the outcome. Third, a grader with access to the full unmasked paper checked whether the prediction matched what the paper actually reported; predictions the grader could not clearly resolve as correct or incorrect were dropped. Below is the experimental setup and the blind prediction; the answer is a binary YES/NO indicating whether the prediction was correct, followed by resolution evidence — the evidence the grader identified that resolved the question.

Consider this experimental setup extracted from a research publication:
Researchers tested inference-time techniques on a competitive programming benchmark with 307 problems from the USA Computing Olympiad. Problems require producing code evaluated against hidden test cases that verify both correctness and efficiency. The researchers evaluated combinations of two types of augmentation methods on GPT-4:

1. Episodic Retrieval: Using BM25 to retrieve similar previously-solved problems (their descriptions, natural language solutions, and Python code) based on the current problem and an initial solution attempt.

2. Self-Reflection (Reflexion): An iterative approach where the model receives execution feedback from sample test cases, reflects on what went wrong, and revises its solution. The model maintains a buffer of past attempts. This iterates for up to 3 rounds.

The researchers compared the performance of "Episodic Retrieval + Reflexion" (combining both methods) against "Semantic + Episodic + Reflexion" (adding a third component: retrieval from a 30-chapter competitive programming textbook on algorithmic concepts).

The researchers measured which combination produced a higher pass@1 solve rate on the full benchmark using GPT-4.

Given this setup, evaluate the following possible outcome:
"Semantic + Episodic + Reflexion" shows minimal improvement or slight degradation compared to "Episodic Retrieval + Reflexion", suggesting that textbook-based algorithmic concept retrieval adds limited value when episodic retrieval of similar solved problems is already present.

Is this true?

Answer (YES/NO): YES